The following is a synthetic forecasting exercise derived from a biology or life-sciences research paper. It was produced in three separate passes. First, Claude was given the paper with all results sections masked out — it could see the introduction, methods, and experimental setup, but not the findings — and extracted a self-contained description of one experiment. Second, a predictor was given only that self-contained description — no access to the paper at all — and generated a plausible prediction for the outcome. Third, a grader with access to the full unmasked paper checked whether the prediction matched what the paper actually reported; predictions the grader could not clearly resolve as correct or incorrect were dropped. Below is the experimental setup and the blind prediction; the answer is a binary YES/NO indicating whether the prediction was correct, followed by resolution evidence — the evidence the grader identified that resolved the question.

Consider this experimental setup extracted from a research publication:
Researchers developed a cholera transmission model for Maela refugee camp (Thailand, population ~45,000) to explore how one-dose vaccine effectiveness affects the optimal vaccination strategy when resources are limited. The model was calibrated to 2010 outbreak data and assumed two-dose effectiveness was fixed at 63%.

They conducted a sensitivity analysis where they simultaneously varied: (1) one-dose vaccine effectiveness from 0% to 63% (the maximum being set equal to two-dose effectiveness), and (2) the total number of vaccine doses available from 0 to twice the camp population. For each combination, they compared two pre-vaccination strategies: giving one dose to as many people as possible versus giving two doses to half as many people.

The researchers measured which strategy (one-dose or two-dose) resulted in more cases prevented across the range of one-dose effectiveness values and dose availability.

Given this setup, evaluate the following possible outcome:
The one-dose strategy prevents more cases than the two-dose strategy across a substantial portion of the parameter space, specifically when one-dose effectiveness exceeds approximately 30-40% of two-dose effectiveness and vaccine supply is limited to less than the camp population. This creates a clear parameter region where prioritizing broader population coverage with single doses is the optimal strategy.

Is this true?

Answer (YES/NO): NO